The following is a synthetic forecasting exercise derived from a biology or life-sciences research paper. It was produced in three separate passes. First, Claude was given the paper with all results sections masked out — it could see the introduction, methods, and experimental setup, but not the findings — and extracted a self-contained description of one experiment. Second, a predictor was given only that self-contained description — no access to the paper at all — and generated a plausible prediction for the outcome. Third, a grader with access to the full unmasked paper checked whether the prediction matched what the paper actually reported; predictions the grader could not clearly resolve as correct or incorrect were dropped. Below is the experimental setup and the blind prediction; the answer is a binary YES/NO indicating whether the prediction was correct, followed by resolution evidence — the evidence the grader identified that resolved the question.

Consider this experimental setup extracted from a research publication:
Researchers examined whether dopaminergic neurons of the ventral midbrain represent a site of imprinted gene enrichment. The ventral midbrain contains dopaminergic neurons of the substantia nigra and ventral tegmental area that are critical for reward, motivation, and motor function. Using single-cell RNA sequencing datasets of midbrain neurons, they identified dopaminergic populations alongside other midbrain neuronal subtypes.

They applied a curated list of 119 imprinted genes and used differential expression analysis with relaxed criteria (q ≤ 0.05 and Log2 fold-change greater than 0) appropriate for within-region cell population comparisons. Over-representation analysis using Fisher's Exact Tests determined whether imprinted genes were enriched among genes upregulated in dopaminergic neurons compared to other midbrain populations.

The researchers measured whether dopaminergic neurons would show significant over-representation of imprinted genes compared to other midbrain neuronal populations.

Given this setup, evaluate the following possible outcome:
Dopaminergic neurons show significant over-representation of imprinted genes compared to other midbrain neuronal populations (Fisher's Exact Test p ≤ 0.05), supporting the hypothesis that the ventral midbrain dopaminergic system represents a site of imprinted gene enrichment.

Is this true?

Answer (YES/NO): YES